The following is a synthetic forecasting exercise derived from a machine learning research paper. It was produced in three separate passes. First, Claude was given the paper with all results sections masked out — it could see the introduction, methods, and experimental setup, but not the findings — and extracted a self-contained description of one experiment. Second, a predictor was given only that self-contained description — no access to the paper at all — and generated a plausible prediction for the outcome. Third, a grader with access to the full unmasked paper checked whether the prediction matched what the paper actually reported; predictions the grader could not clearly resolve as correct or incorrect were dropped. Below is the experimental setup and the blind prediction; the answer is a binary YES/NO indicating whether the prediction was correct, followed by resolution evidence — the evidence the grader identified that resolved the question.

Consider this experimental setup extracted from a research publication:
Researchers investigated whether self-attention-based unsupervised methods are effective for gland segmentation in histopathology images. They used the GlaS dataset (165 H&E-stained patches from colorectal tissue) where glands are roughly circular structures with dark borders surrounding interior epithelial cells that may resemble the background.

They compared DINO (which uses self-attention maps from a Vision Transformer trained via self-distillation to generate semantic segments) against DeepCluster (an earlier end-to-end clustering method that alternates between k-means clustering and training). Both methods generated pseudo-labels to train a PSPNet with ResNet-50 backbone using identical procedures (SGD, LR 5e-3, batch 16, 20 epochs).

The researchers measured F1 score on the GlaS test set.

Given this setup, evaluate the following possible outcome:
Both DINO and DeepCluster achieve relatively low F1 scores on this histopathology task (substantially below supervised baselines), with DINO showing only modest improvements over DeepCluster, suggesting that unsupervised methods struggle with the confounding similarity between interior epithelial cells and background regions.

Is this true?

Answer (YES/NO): NO